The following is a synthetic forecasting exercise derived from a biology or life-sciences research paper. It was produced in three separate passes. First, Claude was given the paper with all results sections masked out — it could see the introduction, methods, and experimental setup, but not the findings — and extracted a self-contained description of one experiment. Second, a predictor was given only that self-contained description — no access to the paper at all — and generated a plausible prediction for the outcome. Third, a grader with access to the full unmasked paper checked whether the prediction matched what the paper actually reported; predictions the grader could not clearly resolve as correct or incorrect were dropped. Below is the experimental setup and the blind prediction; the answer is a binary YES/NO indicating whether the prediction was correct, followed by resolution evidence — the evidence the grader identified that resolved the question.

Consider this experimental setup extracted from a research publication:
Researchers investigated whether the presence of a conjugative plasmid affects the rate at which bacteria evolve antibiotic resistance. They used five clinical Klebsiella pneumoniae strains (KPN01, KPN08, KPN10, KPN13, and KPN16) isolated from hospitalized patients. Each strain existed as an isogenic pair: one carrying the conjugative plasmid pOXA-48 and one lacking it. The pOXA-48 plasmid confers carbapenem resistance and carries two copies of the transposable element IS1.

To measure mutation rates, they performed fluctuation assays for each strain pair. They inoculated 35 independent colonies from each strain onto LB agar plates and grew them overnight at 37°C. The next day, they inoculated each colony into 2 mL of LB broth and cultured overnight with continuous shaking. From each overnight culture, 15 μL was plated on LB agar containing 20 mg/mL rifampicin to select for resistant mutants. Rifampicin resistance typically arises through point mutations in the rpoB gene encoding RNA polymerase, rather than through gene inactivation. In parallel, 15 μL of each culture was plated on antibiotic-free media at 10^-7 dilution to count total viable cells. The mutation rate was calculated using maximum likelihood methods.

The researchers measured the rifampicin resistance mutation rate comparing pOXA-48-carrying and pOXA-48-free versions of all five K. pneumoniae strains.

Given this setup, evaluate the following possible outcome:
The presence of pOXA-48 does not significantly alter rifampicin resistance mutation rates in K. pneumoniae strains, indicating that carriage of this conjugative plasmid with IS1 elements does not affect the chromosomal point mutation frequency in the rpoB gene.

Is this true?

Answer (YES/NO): YES